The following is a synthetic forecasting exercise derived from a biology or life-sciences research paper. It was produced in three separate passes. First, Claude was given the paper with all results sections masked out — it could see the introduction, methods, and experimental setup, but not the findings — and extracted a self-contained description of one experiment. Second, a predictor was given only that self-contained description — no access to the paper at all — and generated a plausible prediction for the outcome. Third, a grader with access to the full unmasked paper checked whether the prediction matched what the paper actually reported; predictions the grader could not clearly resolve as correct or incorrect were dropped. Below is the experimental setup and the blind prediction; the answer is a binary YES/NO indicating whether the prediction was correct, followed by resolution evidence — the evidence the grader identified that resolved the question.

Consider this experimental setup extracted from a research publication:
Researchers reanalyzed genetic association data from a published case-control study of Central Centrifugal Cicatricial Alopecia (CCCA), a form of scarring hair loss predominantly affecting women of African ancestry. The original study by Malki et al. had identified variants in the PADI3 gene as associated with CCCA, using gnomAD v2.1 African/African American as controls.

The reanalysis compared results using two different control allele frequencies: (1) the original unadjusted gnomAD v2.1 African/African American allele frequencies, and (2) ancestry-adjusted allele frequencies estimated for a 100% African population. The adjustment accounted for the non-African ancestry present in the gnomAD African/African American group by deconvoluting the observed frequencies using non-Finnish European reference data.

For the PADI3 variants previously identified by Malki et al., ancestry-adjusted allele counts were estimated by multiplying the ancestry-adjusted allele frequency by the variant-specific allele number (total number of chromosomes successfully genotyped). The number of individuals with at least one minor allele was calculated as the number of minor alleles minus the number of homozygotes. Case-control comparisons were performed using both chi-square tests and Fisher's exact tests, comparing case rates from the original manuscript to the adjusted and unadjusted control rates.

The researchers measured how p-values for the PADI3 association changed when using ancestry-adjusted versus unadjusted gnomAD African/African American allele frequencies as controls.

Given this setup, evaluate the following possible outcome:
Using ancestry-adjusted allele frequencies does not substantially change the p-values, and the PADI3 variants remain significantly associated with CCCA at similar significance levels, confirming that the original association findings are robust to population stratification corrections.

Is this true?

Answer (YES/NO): NO